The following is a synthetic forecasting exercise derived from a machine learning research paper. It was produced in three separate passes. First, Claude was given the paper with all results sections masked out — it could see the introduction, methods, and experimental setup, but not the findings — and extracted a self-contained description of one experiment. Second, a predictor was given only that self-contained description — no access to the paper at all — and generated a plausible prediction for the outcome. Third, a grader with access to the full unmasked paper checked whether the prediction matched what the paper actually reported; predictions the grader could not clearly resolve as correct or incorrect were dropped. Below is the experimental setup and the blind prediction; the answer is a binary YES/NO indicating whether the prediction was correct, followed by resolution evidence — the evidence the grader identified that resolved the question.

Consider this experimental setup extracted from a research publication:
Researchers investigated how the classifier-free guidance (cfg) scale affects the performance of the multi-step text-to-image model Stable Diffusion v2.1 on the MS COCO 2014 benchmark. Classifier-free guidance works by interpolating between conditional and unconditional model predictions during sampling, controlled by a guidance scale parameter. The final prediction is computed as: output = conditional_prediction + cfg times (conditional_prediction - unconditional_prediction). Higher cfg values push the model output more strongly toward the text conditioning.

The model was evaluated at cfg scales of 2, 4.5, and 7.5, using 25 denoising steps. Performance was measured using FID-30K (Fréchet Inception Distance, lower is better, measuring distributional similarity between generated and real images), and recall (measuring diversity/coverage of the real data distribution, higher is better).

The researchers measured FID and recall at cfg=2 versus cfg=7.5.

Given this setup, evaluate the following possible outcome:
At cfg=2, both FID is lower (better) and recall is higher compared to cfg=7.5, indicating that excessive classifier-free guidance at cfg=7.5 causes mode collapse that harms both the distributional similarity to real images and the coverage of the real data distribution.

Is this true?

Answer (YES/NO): YES